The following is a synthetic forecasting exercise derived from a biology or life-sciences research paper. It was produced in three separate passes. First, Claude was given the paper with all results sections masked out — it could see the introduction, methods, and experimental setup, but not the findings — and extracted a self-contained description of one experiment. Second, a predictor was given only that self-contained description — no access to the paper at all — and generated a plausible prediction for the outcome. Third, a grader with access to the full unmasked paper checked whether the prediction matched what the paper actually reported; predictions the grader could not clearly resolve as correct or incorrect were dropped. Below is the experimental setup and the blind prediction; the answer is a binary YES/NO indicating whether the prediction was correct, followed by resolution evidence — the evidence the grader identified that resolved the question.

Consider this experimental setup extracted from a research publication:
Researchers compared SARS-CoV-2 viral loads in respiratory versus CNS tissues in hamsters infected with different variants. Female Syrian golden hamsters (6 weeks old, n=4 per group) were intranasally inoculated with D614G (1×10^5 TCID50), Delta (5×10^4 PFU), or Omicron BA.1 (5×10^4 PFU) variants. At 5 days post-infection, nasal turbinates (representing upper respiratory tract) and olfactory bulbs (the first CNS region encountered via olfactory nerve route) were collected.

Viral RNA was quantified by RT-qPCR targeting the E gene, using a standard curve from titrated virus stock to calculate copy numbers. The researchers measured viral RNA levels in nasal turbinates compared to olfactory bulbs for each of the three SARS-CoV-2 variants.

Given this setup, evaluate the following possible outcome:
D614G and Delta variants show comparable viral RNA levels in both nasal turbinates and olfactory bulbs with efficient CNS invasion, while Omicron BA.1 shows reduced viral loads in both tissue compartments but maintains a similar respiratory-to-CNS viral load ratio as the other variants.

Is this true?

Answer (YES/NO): NO